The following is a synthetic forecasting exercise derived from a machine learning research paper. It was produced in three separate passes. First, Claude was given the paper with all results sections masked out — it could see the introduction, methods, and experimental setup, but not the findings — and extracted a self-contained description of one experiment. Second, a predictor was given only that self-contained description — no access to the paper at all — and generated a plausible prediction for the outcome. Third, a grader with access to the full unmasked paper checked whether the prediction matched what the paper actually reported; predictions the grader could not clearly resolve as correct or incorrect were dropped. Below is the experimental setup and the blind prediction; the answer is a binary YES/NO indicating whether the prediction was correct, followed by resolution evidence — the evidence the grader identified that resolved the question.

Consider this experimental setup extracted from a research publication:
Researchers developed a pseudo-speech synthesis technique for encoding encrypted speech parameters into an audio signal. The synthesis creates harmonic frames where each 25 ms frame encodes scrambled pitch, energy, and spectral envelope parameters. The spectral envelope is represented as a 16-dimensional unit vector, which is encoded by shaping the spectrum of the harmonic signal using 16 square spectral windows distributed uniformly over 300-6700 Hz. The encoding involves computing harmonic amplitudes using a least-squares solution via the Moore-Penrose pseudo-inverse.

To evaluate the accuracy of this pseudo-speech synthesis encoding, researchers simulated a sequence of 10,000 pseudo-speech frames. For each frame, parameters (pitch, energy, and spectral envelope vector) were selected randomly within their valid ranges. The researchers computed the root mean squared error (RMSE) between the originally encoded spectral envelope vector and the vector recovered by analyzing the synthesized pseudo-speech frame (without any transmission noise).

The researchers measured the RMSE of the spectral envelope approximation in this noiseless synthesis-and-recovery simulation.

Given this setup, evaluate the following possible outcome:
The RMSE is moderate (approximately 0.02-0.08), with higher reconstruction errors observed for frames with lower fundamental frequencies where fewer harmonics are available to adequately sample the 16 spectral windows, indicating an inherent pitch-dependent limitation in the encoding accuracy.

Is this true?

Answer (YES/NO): NO